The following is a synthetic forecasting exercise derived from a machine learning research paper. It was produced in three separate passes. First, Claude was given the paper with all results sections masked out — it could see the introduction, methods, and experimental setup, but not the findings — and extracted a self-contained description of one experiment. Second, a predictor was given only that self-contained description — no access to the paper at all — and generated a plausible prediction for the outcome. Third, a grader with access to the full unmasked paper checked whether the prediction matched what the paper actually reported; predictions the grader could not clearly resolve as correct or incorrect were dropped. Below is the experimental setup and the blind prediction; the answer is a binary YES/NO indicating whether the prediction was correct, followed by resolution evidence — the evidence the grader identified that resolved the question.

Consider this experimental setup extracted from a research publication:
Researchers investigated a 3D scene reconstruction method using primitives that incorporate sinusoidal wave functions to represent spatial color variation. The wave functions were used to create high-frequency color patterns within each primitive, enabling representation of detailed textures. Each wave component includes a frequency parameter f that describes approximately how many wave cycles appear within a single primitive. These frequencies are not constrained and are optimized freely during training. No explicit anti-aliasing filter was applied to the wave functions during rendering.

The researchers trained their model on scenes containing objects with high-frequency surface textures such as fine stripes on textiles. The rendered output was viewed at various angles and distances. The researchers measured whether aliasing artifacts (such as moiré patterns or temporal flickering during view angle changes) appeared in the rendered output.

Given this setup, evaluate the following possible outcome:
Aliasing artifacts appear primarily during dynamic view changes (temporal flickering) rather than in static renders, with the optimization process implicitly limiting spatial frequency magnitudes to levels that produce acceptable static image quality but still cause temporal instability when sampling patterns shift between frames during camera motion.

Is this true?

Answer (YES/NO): NO